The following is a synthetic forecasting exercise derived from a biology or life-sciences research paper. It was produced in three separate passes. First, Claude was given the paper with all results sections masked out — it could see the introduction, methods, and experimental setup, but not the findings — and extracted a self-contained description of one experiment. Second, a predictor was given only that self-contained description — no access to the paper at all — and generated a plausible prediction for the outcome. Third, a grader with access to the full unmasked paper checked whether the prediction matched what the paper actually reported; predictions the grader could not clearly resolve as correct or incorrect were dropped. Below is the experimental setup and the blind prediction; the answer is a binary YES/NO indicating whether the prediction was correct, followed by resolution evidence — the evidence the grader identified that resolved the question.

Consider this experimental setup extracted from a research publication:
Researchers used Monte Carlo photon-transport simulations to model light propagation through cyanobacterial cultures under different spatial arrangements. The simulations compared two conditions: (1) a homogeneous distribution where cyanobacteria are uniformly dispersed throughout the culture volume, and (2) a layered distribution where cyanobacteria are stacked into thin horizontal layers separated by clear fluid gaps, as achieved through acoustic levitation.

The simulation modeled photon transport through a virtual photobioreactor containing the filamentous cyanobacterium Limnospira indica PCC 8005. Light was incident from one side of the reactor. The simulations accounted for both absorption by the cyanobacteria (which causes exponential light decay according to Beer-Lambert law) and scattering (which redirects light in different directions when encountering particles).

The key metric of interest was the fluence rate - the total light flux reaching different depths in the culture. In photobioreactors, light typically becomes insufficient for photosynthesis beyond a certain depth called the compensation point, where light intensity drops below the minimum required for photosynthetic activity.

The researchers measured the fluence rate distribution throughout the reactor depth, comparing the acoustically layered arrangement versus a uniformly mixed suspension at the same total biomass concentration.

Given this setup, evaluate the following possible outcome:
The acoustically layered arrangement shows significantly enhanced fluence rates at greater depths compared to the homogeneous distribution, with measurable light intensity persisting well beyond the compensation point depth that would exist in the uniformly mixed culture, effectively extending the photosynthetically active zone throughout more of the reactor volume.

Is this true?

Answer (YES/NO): YES